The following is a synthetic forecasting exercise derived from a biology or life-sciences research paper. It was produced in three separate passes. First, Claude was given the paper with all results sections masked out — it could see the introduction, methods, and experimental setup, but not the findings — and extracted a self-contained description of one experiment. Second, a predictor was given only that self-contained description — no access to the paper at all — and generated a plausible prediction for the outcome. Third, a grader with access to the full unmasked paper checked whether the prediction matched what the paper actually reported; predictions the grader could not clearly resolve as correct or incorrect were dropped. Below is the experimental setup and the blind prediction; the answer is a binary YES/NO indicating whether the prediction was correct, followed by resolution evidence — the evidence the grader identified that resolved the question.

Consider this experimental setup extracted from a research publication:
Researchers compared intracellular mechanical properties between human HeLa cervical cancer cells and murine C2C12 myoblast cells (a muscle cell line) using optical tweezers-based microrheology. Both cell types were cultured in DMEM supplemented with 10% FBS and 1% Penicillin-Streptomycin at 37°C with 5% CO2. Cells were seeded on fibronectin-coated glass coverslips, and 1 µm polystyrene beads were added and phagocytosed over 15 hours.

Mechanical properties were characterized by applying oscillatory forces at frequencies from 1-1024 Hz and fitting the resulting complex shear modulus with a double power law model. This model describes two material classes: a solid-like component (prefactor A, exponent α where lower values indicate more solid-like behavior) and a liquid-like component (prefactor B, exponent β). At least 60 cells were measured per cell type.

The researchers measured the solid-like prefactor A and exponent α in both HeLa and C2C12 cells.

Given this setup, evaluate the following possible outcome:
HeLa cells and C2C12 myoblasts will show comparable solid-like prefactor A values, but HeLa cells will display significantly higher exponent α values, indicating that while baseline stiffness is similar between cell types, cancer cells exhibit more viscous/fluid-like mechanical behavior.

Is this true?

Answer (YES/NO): NO